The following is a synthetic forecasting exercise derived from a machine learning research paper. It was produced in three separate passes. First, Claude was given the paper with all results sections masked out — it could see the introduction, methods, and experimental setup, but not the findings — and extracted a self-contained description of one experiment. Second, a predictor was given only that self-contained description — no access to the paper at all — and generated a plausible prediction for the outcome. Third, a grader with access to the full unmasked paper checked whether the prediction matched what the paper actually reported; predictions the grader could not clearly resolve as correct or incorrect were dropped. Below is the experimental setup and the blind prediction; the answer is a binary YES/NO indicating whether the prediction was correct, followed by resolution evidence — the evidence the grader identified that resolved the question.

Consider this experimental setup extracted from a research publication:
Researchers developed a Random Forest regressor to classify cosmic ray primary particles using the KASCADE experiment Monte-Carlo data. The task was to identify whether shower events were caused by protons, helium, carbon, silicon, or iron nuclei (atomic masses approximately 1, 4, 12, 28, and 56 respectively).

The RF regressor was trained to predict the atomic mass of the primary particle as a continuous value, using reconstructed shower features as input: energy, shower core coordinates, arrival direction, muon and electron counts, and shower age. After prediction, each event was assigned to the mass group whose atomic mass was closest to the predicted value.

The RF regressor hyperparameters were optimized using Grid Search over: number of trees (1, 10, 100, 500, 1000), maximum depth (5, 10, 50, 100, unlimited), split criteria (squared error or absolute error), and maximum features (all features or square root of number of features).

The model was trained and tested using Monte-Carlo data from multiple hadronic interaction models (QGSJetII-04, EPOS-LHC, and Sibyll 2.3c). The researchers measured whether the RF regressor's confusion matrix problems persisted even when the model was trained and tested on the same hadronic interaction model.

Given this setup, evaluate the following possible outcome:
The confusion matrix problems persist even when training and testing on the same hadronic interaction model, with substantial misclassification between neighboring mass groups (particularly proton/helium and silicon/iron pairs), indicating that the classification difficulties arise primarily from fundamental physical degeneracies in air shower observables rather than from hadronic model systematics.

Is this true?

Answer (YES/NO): YES